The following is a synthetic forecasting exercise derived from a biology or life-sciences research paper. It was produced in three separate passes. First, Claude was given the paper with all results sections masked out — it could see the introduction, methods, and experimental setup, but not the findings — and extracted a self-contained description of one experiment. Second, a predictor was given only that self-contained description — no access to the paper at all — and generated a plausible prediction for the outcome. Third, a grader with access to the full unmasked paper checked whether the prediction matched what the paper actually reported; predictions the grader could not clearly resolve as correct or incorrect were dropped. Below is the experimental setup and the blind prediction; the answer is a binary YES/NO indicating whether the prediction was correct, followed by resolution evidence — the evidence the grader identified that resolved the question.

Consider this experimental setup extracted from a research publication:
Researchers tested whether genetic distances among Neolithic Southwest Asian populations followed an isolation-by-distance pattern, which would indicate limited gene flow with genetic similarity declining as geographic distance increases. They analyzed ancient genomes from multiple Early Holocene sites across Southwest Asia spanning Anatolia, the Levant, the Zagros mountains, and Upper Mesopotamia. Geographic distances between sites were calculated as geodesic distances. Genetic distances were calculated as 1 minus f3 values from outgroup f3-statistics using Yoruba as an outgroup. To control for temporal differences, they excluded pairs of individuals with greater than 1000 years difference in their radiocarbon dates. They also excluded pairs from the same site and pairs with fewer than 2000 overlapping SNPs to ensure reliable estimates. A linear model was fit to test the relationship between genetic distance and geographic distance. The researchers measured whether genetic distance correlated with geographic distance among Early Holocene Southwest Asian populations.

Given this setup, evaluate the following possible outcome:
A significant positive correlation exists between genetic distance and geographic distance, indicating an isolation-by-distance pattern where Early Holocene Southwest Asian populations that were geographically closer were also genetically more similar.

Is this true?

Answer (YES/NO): YES